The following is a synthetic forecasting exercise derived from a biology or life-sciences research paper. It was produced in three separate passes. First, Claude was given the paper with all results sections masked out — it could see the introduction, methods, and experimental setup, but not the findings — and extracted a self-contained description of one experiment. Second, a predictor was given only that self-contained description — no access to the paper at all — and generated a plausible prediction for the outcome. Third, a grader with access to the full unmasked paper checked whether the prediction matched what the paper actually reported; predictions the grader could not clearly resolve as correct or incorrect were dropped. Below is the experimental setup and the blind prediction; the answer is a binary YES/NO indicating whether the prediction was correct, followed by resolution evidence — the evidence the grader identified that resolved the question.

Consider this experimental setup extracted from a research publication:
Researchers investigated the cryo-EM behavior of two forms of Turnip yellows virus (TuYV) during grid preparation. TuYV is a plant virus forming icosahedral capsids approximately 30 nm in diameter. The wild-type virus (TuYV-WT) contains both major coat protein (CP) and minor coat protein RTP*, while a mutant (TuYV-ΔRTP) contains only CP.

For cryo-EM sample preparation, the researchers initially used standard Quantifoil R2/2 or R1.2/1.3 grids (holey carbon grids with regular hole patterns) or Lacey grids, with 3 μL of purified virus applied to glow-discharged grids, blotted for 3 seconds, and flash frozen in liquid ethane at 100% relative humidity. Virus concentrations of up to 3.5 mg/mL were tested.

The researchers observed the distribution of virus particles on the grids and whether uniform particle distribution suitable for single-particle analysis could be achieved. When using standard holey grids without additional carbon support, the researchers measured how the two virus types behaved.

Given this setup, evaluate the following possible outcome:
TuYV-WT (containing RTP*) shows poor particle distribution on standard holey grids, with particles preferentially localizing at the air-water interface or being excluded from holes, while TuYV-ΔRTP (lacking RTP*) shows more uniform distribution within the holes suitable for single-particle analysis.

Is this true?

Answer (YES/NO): NO